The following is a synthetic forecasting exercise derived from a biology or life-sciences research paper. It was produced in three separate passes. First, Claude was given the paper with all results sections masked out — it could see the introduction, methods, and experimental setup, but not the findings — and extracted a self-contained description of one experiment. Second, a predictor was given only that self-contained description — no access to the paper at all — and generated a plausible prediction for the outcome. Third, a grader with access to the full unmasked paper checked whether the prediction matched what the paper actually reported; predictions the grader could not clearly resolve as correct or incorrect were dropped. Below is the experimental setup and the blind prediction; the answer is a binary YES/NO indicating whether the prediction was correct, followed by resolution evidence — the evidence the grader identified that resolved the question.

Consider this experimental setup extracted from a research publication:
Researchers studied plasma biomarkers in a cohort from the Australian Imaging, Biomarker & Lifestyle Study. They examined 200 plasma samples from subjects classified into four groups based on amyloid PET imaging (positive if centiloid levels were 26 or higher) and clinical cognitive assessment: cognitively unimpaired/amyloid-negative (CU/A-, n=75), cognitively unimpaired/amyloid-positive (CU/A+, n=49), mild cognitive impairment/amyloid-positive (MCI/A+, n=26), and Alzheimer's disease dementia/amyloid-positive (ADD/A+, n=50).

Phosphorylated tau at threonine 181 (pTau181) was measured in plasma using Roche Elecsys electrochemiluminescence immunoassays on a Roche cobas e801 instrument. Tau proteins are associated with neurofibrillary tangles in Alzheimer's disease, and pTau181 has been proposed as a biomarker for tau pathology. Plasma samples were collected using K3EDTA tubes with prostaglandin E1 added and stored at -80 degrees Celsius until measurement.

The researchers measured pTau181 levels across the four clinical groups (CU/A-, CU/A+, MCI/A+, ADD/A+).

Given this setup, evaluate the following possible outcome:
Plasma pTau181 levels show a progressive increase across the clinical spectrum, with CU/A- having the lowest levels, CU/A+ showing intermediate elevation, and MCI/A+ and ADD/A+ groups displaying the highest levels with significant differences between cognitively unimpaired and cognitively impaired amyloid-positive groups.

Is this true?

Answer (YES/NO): YES